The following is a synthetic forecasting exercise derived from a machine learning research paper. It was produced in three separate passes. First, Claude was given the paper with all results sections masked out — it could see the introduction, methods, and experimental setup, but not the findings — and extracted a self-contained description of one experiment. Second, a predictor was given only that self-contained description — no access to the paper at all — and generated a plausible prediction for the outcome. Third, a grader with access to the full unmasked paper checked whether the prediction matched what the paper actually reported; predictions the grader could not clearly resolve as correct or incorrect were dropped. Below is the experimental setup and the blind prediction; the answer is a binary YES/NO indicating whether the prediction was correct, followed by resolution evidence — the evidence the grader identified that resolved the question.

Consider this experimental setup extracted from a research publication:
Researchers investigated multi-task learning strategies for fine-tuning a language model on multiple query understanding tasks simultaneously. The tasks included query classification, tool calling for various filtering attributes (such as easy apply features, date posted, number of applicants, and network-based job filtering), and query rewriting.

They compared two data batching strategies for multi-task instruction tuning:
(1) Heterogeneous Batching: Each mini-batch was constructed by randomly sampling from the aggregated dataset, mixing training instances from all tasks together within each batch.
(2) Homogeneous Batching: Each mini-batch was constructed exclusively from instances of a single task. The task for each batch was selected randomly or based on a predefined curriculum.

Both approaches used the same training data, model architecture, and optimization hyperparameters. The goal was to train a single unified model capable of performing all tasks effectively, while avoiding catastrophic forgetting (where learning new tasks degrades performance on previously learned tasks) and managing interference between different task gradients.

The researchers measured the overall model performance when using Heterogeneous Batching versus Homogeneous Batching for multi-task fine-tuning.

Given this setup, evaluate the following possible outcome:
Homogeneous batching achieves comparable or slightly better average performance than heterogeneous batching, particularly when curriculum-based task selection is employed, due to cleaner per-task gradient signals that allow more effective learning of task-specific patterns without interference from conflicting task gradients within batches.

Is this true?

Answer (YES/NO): YES